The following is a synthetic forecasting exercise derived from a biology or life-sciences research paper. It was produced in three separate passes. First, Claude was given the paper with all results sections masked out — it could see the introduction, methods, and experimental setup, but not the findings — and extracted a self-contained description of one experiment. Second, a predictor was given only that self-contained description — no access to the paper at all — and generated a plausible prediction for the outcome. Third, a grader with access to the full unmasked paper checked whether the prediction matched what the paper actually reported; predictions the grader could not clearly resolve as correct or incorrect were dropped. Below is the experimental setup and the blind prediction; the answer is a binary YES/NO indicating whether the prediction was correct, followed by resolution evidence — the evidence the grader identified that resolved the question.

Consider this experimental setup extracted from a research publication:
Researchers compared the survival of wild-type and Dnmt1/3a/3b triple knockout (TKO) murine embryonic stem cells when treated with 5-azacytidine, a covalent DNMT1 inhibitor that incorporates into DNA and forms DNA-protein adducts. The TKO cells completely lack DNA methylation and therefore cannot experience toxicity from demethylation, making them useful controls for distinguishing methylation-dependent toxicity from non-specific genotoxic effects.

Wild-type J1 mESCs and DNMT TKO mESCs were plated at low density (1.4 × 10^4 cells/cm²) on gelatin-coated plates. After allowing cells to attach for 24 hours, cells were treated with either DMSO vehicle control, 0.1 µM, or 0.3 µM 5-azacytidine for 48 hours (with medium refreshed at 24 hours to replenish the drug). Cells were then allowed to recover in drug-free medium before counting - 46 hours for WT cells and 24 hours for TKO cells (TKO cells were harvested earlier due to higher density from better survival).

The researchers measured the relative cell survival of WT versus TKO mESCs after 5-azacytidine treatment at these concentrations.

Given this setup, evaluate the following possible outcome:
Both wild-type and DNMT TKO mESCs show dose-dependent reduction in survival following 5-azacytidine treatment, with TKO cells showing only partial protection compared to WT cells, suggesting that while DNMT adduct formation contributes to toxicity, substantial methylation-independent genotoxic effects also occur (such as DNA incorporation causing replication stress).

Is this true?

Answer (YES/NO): NO